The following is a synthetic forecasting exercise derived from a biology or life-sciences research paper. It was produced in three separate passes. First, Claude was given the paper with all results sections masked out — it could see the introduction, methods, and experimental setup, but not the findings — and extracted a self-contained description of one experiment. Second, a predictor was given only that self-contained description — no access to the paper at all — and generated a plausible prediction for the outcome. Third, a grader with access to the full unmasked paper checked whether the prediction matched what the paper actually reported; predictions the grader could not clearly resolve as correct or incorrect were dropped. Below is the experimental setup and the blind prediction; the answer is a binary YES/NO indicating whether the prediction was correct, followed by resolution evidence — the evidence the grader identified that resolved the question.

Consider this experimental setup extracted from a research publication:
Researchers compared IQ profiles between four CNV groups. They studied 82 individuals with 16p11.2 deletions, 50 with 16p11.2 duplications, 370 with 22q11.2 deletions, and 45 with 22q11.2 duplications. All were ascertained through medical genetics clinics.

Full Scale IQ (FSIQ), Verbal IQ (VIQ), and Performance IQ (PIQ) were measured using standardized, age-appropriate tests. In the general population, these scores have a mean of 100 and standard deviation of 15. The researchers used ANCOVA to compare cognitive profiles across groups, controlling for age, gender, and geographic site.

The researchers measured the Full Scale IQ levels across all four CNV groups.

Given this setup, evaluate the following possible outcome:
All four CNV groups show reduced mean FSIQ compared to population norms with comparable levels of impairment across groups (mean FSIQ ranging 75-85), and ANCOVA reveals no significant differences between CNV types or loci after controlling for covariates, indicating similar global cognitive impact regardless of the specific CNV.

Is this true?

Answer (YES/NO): NO